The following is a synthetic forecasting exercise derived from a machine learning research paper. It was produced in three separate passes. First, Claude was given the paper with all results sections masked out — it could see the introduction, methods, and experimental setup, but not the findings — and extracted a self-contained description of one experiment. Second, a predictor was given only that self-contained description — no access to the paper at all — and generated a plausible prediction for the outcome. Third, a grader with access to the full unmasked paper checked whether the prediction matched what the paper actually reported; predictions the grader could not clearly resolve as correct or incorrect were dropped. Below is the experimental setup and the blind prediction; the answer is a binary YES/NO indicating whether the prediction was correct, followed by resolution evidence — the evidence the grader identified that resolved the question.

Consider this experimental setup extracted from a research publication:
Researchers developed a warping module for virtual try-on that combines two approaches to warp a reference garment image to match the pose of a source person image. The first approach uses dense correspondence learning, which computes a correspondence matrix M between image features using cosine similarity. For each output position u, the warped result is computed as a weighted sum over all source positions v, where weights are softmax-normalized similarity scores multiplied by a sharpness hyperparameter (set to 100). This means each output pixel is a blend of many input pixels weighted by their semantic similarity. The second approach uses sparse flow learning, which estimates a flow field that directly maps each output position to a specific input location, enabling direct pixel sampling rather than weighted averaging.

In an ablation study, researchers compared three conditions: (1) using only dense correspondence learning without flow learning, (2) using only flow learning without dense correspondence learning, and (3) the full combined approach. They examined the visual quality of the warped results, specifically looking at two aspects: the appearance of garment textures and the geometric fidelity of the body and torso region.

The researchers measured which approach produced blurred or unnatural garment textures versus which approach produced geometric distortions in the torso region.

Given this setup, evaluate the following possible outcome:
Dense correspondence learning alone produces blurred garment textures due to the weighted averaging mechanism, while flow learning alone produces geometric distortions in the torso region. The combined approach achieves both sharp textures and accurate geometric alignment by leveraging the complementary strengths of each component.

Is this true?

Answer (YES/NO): YES